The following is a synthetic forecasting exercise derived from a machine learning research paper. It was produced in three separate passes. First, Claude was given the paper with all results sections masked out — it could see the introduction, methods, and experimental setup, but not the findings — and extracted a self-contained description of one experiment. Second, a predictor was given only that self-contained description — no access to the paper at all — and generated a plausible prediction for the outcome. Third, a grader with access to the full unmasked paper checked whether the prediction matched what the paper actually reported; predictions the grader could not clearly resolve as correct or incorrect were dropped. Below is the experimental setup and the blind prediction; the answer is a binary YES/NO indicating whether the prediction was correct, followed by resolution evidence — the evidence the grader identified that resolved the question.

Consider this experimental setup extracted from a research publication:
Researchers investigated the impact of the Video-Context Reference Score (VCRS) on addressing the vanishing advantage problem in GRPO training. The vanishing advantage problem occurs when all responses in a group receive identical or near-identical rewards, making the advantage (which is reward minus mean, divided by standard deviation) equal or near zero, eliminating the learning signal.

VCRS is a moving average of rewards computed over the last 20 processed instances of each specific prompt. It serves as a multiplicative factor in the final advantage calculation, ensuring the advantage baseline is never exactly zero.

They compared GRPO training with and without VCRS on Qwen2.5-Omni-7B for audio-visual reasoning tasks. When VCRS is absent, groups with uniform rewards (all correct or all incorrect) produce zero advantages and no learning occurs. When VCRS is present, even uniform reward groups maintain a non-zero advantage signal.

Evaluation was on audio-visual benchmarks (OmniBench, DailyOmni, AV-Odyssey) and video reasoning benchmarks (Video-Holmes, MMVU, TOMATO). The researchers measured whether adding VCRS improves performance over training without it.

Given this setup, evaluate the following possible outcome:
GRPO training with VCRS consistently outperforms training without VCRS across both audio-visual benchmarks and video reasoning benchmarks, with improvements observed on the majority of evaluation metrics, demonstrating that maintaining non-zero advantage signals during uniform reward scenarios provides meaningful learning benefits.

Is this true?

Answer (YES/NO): YES